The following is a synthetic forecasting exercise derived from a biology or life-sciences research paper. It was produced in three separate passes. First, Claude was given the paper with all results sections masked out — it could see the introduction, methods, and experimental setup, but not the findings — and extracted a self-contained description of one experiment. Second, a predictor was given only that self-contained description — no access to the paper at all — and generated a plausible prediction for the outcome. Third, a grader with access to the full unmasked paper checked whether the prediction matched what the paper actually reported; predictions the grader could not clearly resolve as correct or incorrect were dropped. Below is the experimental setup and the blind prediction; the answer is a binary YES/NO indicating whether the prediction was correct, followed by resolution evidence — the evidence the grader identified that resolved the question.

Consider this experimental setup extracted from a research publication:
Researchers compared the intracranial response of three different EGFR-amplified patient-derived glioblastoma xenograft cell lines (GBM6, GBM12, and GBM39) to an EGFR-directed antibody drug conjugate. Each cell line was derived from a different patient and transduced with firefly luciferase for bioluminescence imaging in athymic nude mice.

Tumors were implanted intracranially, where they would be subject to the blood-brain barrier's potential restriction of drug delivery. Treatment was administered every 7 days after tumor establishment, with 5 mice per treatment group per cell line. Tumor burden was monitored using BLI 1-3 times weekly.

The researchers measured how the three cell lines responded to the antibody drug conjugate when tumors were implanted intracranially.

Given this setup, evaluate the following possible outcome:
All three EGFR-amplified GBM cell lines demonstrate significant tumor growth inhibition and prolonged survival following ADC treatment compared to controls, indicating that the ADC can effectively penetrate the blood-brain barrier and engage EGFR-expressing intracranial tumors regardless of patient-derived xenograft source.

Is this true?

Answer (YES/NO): NO